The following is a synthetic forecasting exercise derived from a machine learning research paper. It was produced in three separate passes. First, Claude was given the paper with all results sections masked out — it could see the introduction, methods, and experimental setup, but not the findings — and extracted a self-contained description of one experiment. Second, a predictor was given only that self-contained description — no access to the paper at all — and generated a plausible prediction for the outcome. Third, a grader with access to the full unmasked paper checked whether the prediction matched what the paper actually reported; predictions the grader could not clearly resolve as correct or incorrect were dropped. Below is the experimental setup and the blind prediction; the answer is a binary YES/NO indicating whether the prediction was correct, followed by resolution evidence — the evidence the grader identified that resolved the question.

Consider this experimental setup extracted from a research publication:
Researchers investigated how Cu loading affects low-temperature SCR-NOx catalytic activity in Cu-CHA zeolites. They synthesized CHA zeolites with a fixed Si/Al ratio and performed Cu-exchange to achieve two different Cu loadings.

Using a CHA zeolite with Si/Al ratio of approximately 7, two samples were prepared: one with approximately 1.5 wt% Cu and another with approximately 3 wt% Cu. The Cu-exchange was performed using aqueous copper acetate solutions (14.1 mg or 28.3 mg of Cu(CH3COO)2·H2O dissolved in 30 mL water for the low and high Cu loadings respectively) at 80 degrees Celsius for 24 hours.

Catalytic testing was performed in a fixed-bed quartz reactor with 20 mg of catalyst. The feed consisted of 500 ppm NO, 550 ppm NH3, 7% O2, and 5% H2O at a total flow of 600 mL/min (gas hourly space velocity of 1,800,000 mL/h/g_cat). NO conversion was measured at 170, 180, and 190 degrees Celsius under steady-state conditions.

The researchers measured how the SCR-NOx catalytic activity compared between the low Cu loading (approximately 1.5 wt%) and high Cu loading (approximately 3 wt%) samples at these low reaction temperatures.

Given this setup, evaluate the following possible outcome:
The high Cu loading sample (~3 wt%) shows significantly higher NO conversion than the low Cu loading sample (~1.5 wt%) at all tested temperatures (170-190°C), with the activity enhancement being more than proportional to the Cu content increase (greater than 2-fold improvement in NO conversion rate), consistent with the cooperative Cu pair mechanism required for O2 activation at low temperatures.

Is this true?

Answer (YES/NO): YES